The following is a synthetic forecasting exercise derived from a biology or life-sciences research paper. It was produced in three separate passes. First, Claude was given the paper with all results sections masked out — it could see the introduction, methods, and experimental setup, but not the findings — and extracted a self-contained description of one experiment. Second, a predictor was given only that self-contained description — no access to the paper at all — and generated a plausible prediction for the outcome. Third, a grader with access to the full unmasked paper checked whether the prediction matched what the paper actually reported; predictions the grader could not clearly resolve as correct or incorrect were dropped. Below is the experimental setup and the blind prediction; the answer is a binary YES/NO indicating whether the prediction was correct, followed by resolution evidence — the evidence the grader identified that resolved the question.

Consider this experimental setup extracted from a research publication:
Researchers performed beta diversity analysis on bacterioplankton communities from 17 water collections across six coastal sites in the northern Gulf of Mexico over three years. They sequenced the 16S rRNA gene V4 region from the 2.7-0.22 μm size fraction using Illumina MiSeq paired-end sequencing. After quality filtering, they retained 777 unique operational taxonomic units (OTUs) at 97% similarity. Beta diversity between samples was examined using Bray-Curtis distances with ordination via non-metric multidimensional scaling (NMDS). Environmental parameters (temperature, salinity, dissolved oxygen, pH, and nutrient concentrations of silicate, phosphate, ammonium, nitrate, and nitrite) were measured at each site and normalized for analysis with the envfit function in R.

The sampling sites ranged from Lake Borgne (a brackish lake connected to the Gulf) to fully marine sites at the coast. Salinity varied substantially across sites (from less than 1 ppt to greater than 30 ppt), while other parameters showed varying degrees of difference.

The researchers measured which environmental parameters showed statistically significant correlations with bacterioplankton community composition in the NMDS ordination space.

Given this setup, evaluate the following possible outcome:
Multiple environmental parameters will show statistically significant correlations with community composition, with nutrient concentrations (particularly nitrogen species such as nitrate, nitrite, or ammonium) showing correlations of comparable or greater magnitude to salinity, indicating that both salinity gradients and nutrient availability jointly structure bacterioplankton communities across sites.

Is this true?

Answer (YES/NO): NO